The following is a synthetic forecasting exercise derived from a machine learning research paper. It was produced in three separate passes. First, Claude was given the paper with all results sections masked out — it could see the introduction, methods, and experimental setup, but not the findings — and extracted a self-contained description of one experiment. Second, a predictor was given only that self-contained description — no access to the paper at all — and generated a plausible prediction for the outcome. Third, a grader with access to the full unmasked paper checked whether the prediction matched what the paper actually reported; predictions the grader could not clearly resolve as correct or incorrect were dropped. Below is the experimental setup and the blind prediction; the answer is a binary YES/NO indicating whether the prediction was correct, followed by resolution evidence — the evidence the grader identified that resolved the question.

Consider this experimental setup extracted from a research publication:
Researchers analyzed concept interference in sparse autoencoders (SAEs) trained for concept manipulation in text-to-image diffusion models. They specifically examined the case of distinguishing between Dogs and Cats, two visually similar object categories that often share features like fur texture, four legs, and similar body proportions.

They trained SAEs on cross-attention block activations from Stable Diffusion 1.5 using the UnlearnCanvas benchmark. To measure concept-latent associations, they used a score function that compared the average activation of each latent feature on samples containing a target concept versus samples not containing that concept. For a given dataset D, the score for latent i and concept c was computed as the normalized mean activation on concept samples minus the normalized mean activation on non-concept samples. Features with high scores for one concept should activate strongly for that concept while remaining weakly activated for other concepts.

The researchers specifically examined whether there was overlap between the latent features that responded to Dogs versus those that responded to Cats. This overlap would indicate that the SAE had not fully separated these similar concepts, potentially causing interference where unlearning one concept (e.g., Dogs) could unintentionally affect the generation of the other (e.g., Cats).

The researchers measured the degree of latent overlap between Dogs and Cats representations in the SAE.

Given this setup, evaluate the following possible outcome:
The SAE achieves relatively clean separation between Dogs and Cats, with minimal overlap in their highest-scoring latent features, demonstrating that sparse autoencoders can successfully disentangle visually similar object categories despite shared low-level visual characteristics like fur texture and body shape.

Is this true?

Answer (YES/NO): NO